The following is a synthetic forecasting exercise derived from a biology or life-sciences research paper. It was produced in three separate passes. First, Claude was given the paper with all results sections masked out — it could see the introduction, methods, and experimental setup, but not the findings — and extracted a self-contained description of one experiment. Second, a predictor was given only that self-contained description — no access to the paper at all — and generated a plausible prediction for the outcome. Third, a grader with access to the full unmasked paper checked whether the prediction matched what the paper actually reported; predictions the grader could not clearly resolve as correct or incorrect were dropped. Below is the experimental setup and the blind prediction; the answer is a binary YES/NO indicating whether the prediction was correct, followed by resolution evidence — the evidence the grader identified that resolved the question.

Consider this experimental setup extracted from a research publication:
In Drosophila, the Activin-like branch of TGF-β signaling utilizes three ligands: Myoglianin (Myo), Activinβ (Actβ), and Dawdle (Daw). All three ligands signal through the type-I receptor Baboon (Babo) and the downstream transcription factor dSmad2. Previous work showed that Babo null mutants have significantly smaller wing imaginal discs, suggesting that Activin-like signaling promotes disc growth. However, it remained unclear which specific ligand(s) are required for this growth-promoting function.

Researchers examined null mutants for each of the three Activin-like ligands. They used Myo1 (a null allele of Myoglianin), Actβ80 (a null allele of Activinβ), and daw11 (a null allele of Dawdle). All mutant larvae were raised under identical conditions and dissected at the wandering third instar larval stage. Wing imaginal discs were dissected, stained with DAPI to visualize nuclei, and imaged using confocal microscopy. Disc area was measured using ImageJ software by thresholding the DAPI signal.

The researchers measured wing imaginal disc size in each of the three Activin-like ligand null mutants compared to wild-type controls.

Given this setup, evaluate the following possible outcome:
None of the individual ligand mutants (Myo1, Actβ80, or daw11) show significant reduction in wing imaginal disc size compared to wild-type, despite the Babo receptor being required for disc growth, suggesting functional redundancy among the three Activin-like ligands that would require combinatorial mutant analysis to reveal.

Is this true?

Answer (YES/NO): NO